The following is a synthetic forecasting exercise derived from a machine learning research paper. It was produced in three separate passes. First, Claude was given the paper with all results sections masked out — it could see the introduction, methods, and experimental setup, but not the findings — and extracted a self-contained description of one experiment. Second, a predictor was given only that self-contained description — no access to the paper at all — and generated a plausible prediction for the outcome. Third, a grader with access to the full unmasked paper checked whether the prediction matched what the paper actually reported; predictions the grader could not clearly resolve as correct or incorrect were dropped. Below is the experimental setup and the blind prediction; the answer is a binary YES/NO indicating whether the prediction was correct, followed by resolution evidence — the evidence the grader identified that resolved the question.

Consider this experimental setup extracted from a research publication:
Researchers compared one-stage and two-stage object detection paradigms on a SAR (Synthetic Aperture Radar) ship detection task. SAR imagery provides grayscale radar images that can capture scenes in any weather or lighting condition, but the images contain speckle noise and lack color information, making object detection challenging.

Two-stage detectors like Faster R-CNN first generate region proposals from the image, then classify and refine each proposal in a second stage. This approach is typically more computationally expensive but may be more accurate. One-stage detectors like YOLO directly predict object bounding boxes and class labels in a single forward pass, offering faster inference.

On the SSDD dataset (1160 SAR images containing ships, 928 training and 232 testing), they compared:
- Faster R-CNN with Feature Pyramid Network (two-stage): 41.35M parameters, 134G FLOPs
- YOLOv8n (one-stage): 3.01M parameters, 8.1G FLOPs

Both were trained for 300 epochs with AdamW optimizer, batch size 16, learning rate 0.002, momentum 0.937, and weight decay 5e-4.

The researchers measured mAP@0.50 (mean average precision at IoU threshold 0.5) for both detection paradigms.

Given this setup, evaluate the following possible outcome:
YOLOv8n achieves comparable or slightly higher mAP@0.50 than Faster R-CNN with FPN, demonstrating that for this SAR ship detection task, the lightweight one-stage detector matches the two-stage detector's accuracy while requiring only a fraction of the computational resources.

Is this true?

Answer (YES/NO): YES